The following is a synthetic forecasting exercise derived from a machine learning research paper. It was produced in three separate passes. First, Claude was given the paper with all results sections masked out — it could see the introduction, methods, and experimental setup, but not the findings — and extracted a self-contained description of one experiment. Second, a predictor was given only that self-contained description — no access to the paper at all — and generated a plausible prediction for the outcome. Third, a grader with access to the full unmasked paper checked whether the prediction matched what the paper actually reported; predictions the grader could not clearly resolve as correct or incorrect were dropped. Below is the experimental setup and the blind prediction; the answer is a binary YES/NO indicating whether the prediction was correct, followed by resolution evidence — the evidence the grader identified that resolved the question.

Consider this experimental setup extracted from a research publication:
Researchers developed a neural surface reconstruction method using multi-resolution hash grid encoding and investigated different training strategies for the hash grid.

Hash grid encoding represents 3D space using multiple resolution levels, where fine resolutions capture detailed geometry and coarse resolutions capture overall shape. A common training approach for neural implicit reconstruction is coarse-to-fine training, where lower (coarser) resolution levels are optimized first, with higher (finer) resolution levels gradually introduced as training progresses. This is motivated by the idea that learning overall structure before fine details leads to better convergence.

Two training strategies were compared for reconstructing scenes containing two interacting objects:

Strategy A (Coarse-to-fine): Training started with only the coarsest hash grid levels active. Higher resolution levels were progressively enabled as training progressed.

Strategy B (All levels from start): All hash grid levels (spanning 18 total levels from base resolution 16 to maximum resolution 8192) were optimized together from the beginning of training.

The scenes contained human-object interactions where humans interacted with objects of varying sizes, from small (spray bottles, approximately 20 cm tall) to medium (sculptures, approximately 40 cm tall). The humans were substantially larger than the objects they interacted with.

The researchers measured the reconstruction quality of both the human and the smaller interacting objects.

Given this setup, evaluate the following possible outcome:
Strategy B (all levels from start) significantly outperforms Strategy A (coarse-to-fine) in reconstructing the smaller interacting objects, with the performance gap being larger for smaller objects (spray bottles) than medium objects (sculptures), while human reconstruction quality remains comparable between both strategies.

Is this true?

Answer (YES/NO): NO